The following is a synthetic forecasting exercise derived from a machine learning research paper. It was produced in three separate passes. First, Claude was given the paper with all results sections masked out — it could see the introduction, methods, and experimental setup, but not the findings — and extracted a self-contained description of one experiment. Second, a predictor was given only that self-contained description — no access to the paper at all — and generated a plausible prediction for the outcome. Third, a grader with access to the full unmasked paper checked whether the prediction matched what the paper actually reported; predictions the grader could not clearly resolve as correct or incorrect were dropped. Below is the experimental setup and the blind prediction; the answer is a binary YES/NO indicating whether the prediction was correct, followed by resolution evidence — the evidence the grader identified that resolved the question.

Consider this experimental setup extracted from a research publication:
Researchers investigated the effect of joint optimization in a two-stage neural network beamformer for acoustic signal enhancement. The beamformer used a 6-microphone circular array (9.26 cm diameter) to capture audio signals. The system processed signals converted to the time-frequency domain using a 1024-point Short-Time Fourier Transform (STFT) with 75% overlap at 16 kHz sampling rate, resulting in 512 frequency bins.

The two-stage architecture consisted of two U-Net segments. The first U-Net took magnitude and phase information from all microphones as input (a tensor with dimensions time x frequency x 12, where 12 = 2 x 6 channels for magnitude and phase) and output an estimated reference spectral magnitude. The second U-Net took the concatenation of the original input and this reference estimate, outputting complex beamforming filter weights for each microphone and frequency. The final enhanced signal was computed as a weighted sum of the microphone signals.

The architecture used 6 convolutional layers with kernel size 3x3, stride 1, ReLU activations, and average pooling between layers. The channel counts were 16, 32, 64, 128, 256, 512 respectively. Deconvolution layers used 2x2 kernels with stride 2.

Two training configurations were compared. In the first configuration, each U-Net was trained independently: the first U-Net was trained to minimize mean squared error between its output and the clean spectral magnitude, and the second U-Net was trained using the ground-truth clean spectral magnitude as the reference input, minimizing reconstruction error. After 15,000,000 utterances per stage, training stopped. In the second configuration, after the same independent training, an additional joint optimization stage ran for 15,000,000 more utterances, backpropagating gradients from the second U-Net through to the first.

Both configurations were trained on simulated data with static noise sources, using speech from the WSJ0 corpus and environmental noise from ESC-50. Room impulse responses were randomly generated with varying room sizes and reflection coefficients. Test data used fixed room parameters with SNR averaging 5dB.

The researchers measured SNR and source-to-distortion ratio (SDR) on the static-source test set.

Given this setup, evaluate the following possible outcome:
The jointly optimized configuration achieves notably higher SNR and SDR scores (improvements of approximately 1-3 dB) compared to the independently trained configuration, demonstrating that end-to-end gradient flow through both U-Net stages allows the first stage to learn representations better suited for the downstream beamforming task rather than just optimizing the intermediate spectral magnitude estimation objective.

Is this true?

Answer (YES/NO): YES